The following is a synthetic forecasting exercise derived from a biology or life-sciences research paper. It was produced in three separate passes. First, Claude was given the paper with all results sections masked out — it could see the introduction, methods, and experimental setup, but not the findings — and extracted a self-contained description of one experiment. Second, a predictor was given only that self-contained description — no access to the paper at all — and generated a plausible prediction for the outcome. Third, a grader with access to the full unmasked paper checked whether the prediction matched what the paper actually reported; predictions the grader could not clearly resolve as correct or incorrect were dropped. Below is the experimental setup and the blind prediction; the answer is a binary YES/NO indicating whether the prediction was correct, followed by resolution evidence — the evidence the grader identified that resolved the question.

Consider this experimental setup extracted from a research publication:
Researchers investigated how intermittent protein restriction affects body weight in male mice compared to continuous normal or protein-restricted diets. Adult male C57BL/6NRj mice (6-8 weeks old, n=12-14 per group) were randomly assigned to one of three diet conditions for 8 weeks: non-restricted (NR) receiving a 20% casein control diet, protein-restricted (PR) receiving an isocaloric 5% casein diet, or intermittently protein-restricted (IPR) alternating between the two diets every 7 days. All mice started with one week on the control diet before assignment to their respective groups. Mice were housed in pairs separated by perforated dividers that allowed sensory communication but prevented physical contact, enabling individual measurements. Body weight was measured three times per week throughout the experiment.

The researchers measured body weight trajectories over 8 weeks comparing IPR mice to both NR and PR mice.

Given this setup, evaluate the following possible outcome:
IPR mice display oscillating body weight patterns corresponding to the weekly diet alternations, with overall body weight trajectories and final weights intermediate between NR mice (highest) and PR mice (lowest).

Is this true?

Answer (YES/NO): NO